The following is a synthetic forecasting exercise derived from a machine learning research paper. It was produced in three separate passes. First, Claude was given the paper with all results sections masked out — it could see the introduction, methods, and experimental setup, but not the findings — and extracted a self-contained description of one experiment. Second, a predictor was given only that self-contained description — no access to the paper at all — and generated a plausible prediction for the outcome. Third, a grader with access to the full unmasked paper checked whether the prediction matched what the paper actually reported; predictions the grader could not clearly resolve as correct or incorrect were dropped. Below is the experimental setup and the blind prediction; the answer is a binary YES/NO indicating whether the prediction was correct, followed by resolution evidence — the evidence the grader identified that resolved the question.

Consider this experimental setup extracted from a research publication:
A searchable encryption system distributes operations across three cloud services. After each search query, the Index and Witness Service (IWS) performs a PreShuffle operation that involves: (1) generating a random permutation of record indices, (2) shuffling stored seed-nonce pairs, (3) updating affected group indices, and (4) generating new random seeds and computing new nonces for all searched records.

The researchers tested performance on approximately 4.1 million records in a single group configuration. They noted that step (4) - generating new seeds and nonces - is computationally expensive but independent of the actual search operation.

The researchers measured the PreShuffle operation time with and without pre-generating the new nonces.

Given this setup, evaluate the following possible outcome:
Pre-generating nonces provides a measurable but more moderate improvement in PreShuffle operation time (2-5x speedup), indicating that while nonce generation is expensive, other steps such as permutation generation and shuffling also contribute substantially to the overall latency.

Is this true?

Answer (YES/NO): YES